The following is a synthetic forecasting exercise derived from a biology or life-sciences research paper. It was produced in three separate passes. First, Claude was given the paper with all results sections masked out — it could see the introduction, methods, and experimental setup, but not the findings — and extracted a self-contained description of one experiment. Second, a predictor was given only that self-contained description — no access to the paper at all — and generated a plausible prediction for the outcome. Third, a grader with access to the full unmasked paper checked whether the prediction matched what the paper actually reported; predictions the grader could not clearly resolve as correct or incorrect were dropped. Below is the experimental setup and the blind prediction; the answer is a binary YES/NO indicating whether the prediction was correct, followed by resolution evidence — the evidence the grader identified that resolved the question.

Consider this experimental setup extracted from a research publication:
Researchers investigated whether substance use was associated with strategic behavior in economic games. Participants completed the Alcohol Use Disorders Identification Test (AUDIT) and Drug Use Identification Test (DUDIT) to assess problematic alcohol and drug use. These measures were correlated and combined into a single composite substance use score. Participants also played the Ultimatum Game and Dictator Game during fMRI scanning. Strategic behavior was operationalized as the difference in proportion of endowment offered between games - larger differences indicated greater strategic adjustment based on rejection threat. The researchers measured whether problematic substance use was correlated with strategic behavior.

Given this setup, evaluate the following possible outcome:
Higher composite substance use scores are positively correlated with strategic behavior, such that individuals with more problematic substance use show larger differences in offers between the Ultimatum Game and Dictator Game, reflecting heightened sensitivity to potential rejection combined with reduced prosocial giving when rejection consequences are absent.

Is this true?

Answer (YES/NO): NO